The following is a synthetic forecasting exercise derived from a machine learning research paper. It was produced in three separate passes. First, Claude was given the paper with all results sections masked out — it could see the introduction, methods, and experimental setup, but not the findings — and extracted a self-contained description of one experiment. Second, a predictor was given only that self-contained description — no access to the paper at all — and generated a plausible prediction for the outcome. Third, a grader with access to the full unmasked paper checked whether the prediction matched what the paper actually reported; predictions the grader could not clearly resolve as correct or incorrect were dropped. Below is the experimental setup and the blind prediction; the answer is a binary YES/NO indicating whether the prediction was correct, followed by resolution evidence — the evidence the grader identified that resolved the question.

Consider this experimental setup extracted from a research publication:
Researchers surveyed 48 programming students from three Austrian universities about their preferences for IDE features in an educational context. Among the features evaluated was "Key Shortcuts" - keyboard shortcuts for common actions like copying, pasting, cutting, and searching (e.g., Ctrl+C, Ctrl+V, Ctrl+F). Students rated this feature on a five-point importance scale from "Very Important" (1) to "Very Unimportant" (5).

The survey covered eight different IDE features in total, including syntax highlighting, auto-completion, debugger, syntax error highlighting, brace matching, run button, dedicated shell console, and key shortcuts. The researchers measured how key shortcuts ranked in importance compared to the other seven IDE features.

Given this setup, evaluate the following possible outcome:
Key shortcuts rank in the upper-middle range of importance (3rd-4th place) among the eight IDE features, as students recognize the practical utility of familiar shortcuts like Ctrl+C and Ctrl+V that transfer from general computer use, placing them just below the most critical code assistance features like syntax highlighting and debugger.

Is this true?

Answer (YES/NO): NO